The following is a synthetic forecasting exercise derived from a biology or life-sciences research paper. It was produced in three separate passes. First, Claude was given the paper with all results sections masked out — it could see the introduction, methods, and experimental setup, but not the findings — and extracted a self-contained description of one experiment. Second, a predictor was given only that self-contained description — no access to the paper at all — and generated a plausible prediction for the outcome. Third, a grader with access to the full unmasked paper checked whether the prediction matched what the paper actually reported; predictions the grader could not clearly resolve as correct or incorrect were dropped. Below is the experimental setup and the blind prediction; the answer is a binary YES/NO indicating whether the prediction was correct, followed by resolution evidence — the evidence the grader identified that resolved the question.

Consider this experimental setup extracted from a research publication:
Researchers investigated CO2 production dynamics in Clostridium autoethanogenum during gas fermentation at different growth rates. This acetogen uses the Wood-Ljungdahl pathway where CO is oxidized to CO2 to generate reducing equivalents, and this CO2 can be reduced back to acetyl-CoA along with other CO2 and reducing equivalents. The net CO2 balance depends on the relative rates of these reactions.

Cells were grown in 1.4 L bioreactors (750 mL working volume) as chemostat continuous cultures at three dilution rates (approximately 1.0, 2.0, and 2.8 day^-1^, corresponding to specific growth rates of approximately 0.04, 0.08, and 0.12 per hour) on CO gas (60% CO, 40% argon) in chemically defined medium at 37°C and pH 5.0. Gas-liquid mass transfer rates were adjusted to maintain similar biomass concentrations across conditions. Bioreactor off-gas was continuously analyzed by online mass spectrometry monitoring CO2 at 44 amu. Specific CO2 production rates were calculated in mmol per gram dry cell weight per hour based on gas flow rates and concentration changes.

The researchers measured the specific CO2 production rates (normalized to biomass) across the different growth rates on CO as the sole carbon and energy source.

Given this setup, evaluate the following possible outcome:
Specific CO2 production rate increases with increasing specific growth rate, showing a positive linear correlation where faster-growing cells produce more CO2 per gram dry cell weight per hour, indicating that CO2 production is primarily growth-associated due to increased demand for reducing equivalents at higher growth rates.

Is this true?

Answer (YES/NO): NO